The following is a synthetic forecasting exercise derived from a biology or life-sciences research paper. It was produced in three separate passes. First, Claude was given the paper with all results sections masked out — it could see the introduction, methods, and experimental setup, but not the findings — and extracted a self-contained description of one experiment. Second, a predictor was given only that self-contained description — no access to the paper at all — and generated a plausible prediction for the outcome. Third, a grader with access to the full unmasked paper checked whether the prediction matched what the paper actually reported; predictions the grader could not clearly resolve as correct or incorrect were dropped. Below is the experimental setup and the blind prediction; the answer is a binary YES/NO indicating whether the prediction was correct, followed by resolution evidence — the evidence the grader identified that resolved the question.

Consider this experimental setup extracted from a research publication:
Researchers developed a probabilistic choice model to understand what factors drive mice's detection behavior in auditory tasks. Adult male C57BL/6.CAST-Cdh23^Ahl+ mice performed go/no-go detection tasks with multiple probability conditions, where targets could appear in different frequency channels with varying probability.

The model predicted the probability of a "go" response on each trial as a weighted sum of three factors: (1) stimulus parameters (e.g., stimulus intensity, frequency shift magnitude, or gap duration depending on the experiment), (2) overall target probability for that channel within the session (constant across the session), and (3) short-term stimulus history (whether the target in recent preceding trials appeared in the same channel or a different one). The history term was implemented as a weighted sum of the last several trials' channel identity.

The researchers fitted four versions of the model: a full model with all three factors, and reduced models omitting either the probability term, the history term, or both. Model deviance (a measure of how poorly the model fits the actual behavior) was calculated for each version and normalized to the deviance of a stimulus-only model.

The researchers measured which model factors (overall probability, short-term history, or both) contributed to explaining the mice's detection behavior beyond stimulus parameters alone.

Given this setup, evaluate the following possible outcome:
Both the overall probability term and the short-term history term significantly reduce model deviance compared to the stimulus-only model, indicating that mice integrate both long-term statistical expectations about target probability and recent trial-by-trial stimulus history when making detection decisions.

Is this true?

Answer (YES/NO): NO